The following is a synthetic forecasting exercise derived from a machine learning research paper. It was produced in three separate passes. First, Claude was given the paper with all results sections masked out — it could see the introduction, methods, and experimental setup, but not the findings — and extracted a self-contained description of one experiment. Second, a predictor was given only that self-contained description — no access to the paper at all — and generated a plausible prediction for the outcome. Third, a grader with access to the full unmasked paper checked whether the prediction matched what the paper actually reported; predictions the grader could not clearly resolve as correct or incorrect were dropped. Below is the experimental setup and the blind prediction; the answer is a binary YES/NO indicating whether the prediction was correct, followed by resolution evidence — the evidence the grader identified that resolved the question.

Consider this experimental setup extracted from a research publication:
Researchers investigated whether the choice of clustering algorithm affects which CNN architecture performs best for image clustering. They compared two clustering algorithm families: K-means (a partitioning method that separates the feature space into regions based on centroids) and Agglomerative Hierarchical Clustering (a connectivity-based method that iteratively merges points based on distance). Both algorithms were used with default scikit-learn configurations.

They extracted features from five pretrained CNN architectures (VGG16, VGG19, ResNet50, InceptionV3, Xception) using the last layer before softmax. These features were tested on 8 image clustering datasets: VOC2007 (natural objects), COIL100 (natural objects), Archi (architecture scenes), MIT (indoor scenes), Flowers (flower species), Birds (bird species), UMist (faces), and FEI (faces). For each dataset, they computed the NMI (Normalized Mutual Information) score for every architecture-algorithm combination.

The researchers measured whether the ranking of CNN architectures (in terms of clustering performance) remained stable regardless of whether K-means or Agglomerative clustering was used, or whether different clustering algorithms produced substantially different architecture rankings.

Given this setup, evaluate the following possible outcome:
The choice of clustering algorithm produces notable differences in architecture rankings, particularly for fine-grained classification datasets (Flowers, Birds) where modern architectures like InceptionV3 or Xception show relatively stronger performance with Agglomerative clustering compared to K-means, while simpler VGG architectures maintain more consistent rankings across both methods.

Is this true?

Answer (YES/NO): NO